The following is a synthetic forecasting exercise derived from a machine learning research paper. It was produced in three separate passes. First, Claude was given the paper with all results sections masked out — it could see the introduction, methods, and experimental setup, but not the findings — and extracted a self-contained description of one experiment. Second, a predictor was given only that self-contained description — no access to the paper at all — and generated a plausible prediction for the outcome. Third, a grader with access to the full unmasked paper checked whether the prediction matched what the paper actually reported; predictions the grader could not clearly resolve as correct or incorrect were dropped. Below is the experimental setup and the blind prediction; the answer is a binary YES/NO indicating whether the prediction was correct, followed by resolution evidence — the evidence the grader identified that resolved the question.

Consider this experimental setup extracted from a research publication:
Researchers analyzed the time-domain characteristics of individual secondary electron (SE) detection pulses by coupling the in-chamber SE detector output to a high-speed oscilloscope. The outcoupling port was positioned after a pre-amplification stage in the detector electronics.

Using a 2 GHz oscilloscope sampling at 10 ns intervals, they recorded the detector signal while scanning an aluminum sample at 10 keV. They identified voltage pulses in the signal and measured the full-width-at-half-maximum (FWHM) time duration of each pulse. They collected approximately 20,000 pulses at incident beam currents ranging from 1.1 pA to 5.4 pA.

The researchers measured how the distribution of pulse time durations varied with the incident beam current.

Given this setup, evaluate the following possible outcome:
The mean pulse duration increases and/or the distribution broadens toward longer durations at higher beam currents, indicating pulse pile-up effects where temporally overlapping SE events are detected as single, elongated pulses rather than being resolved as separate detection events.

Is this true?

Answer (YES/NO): NO